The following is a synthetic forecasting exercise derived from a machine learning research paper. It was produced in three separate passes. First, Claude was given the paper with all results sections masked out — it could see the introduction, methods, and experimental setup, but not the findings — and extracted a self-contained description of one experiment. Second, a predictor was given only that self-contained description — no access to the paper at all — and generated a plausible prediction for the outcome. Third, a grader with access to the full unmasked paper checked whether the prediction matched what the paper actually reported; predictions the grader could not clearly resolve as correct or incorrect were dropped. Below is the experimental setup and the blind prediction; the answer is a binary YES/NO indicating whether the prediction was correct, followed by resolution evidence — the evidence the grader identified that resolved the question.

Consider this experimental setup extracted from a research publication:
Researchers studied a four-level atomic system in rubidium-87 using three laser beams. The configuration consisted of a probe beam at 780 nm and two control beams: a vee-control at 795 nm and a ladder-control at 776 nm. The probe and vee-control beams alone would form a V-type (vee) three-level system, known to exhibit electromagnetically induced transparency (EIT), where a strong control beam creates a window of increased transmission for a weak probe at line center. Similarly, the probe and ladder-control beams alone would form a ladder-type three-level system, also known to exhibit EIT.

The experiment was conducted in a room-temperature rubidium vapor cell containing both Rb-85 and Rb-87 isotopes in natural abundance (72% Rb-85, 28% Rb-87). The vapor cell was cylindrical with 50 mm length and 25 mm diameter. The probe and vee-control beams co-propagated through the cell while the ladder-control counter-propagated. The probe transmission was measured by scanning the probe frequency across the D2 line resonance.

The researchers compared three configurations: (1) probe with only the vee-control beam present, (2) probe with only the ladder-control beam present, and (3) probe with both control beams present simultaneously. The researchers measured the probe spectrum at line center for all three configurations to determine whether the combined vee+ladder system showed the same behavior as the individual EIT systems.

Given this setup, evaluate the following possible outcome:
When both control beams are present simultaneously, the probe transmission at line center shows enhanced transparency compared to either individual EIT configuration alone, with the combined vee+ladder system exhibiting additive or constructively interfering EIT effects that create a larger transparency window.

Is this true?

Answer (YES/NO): NO